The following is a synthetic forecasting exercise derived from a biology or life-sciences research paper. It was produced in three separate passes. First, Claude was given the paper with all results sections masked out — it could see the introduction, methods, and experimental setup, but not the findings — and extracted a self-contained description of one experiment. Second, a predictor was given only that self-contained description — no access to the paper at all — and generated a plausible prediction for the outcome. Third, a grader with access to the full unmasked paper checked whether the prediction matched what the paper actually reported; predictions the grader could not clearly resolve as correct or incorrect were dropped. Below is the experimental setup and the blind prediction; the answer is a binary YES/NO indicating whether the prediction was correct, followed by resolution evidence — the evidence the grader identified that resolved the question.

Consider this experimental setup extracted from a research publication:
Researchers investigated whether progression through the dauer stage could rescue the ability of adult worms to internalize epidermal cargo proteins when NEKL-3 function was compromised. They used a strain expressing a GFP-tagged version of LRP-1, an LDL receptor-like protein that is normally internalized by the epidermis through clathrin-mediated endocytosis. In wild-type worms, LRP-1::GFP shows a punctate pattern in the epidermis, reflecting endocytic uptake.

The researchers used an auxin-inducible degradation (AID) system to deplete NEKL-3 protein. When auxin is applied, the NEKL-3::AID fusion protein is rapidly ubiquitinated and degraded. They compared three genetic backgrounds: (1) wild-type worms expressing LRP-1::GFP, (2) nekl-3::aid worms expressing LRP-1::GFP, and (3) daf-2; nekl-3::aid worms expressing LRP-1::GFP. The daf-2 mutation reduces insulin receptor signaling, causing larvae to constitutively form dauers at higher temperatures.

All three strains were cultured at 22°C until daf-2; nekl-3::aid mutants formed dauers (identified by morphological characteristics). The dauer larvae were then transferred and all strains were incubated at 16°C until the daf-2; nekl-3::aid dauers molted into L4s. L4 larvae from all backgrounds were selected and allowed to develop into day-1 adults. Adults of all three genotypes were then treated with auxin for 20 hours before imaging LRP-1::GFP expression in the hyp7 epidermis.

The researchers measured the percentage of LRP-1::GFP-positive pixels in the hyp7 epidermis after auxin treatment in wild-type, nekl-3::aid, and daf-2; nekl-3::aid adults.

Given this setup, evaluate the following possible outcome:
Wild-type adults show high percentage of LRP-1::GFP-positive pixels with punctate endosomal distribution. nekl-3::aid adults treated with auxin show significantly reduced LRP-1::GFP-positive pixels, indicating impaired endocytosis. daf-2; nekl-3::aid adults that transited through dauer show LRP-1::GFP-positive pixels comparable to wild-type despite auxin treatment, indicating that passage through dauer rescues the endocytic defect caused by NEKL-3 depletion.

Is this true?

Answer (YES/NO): NO